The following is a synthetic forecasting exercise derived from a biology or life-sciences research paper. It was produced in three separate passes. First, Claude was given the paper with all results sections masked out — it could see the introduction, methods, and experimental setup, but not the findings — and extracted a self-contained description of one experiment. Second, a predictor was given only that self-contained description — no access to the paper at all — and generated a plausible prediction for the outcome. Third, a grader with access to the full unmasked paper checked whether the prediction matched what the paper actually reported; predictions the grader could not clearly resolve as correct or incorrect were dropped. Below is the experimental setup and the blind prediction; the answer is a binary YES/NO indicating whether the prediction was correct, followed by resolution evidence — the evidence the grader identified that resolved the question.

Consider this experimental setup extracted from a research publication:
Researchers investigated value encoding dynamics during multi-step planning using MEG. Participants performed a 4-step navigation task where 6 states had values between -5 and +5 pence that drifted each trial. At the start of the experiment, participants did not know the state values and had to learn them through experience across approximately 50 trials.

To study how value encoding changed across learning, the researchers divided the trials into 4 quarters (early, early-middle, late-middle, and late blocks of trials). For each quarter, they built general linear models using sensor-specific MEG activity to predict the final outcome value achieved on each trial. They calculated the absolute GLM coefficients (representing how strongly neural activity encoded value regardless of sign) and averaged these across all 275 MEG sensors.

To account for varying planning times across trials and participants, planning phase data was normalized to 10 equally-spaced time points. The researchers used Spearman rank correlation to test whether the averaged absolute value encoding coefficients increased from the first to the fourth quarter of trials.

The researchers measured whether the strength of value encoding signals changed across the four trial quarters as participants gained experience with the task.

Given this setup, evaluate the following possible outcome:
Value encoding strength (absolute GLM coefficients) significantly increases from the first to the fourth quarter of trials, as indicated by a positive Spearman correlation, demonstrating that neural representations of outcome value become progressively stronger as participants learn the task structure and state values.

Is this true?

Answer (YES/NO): YES